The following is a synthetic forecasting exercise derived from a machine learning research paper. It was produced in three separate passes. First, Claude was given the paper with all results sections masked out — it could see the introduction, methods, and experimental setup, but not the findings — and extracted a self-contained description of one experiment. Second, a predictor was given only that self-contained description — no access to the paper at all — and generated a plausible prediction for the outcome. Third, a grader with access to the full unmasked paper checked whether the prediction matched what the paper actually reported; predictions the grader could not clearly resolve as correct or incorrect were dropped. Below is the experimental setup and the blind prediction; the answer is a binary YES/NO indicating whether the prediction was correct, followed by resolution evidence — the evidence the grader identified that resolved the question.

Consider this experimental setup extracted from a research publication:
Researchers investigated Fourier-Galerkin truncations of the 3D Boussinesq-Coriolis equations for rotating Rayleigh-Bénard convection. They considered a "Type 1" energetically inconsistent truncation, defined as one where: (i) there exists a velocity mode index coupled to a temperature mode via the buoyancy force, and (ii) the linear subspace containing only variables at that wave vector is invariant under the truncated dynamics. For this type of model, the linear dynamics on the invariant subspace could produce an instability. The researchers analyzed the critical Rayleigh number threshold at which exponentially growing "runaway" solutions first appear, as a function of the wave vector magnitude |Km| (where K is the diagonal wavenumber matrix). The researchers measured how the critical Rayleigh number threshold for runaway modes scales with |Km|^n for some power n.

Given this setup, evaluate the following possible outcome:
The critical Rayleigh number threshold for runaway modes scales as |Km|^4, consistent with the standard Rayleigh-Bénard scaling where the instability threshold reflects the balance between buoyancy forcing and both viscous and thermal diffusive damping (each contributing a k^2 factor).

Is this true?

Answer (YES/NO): YES